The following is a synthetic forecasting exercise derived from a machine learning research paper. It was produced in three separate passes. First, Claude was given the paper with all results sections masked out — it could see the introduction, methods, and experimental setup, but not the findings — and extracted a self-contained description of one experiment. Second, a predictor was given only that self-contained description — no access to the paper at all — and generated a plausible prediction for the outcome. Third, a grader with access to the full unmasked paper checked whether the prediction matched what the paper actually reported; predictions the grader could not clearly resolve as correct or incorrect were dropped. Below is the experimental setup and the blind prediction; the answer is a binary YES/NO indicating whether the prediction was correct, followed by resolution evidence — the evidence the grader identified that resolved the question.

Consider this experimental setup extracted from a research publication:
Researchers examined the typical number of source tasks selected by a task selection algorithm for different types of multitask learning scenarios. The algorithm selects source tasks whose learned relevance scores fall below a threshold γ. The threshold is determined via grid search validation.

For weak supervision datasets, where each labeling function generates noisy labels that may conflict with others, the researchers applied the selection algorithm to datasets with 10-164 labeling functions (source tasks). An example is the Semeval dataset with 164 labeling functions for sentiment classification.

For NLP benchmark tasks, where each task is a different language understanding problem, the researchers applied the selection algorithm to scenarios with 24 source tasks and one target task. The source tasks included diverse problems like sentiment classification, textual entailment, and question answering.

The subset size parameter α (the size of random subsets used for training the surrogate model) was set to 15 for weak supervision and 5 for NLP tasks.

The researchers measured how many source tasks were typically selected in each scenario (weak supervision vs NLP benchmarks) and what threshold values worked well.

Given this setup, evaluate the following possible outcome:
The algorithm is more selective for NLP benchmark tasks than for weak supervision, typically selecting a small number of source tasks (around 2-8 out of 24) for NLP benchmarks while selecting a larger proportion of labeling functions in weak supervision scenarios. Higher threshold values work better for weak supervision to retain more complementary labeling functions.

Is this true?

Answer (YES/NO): YES